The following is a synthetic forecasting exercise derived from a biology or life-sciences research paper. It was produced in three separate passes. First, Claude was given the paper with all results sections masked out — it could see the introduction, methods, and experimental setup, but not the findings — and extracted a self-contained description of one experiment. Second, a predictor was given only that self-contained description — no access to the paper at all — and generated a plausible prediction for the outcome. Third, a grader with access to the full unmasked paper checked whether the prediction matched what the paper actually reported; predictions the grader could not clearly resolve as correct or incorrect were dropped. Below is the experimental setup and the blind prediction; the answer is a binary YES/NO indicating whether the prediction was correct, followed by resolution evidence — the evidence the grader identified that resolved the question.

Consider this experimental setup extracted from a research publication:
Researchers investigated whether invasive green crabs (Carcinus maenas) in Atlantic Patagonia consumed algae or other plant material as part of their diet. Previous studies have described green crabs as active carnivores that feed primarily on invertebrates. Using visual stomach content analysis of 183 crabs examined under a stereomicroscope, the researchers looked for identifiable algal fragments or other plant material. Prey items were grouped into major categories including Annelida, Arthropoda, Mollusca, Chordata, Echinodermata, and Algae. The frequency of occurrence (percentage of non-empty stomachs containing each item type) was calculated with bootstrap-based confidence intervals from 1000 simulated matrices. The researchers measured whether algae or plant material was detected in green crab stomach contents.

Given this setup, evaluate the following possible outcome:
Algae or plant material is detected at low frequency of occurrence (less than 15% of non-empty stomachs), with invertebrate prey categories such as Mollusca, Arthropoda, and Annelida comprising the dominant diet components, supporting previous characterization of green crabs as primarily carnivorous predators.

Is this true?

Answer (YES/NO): NO